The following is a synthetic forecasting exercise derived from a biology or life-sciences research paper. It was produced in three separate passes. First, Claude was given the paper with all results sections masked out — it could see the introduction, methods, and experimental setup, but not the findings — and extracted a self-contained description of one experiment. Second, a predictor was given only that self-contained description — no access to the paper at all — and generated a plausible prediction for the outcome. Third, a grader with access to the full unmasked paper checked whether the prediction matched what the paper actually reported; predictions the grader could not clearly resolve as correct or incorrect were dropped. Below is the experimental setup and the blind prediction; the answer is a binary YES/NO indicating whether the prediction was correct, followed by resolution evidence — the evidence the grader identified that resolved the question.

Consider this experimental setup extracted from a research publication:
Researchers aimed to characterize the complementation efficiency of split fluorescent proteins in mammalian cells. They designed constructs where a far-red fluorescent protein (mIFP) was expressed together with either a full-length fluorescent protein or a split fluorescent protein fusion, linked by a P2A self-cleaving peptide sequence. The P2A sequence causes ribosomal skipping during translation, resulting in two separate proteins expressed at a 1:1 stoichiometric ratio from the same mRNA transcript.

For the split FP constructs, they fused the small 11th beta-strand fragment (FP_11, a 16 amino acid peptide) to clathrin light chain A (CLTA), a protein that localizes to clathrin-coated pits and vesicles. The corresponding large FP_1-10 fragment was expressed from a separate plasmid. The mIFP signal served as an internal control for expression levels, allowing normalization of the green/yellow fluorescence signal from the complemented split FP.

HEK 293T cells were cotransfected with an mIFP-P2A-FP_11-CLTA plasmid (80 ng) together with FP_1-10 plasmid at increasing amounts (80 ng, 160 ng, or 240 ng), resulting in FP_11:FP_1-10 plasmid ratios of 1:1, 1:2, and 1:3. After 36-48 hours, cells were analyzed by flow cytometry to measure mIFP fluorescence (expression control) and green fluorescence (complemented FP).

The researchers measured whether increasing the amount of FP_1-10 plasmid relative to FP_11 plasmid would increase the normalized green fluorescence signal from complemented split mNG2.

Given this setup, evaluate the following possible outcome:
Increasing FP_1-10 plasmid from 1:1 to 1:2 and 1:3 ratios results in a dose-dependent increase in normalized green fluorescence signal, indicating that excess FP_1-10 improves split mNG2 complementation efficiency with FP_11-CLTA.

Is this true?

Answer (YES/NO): NO